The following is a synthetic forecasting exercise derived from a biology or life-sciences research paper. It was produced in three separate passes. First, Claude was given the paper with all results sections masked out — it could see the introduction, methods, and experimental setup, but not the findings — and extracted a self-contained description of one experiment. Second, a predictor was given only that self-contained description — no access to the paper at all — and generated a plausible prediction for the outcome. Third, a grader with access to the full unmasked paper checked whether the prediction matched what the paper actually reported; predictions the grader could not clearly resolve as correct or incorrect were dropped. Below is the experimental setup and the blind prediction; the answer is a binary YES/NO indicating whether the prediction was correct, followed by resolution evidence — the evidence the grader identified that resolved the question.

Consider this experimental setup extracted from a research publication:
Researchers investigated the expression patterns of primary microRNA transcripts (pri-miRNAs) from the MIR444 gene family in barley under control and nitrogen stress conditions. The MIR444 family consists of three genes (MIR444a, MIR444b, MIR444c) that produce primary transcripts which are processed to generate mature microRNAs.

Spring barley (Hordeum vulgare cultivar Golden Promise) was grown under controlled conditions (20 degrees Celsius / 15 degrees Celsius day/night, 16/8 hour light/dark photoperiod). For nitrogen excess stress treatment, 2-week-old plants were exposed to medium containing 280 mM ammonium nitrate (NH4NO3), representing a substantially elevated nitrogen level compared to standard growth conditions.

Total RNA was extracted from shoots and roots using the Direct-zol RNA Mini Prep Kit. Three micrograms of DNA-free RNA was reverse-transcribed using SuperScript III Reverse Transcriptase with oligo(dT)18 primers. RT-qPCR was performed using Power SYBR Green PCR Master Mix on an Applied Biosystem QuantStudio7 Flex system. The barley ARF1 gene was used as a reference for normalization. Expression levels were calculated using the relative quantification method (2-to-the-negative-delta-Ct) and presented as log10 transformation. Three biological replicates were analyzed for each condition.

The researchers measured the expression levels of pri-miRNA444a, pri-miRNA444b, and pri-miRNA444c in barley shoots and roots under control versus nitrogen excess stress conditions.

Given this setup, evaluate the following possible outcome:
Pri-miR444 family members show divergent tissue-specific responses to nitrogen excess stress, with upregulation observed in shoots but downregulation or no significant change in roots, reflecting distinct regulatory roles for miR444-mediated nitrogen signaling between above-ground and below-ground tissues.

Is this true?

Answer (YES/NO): NO